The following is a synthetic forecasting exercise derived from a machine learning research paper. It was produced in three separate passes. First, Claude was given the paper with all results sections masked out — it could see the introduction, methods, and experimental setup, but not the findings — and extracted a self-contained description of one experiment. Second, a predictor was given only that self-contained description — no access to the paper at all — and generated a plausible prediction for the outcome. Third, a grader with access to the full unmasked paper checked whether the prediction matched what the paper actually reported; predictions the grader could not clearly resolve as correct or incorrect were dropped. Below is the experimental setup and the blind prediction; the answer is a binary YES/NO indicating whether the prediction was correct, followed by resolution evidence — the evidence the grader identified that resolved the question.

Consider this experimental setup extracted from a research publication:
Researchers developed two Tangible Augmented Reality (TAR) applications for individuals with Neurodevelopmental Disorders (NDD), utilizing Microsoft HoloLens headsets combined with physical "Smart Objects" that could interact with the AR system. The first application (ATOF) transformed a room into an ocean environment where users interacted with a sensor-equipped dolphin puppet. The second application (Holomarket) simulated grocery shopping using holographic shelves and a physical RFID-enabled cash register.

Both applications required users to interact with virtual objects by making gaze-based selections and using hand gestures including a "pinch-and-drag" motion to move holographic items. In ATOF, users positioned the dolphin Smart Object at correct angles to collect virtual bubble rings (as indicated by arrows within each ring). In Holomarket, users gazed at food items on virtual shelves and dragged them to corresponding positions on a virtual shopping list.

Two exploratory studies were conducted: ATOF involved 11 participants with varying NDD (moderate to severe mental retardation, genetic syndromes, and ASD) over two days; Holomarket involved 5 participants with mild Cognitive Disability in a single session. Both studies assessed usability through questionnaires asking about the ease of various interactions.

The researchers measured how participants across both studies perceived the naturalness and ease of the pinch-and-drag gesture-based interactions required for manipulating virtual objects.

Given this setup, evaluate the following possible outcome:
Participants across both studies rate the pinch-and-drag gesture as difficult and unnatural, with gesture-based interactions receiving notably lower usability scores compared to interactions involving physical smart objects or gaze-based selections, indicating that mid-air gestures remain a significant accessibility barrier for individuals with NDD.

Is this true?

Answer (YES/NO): NO